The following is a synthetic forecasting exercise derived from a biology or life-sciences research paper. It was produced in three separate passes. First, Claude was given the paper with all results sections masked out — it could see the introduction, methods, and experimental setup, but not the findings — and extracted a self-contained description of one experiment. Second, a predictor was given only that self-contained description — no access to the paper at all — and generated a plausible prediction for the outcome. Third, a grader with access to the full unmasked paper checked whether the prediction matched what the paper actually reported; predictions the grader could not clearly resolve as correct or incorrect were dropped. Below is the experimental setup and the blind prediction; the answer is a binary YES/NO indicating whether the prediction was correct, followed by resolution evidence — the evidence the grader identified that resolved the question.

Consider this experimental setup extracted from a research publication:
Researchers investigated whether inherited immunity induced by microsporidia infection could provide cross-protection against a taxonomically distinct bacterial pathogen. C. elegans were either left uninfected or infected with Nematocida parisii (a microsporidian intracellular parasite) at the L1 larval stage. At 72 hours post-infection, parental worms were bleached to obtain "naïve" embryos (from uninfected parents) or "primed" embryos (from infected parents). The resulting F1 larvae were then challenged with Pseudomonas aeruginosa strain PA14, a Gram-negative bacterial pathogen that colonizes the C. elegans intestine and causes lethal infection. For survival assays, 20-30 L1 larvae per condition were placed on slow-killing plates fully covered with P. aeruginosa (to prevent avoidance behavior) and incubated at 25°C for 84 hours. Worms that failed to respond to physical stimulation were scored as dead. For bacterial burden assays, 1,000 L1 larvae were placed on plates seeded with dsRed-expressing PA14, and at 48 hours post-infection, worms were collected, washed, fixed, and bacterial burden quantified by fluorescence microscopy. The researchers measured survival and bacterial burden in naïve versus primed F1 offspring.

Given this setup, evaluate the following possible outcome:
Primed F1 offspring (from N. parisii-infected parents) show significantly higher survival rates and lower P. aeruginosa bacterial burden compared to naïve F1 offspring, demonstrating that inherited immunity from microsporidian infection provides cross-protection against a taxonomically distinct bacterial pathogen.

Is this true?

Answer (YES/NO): YES